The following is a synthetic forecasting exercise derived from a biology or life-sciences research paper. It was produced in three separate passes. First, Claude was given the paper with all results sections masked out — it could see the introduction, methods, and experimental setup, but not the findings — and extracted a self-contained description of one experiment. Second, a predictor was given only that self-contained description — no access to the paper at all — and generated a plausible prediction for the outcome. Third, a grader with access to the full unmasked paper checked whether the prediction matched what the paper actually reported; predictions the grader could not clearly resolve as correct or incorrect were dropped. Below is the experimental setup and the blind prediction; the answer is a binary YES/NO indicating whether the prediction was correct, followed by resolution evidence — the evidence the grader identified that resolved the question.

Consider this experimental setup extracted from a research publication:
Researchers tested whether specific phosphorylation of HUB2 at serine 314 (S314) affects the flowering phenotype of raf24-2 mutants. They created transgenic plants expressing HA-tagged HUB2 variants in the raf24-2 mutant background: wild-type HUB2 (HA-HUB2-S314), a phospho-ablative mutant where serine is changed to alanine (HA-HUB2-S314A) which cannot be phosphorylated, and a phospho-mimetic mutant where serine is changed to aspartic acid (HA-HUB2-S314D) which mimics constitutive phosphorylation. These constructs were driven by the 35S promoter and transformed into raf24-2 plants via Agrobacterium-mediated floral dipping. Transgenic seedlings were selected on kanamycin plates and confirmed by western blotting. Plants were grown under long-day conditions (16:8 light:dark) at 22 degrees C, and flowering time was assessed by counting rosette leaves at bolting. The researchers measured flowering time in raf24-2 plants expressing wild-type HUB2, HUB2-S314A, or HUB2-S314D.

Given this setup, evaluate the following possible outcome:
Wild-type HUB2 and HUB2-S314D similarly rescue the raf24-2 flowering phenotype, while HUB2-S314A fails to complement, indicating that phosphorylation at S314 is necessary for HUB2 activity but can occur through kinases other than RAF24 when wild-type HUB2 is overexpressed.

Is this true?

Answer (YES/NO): NO